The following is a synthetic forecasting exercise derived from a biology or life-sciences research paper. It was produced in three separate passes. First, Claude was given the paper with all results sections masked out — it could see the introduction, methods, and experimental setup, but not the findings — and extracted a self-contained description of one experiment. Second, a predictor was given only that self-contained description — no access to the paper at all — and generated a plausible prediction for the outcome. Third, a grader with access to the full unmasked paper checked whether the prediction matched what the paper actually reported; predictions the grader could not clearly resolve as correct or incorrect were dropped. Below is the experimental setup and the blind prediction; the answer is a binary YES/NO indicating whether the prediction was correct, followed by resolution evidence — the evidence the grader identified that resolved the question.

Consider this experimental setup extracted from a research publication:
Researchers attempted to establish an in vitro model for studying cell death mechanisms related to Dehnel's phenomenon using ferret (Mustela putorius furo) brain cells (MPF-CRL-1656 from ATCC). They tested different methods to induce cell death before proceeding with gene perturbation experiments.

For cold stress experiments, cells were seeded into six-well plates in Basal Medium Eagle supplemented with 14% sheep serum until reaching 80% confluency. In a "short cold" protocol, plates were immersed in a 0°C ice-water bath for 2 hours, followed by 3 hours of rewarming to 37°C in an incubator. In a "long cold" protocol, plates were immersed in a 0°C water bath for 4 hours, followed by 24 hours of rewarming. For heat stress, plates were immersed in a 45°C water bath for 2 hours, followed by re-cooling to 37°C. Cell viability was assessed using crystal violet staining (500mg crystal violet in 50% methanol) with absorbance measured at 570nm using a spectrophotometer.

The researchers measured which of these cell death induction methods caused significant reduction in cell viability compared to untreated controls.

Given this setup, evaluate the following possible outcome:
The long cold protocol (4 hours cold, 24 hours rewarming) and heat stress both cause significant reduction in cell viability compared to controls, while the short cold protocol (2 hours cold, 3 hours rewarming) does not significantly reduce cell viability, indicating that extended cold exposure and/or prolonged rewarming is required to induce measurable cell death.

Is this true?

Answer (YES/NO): NO